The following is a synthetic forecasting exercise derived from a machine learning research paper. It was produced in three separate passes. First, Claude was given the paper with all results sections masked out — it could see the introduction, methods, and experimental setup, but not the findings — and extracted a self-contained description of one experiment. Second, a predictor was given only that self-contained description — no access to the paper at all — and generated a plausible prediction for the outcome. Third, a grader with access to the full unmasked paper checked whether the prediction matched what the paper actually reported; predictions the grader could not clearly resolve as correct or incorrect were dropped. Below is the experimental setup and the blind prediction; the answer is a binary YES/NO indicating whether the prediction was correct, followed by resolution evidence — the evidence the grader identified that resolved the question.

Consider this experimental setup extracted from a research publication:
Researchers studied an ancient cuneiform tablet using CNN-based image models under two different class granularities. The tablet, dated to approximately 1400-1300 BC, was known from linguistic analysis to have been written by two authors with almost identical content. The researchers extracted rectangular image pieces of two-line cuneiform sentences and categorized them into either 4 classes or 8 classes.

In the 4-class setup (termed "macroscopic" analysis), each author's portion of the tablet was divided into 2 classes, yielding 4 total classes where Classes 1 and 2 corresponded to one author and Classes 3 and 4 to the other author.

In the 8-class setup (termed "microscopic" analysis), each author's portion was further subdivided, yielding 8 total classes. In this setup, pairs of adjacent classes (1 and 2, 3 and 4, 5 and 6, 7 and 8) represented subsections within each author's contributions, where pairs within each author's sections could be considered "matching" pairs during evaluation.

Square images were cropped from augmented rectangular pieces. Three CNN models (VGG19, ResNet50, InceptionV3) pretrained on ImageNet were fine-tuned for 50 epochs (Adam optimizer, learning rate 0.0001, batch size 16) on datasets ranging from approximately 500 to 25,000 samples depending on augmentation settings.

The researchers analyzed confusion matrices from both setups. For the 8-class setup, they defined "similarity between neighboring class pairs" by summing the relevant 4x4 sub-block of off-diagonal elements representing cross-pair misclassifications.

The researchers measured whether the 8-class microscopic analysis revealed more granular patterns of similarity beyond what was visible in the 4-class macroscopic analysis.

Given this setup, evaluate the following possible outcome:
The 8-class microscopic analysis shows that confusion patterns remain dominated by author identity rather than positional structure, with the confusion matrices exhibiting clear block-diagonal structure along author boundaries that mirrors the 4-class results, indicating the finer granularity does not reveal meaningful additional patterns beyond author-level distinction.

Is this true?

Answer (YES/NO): NO